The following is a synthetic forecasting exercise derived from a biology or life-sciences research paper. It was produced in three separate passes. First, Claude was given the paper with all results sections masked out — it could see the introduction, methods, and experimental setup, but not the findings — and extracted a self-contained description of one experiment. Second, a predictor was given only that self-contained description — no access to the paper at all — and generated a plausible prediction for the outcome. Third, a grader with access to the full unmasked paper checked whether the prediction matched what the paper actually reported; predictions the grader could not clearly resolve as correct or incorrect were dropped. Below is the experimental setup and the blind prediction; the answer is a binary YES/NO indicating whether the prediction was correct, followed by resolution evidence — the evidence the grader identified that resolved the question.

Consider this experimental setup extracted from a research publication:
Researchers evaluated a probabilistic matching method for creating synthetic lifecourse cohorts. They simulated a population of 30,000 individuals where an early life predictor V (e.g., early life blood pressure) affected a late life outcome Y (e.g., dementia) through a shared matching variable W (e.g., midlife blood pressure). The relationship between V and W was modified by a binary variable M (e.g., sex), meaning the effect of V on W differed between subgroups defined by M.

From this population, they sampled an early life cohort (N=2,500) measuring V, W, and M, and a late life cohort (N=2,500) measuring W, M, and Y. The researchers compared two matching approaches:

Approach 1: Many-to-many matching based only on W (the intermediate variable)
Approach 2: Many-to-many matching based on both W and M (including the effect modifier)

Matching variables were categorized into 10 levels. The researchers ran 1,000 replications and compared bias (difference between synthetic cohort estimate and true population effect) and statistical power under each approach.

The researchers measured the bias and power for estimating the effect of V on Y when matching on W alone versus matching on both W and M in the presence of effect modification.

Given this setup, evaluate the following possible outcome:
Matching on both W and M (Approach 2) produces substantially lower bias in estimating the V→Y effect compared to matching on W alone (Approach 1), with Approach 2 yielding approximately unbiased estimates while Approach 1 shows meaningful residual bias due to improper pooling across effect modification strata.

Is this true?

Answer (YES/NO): NO